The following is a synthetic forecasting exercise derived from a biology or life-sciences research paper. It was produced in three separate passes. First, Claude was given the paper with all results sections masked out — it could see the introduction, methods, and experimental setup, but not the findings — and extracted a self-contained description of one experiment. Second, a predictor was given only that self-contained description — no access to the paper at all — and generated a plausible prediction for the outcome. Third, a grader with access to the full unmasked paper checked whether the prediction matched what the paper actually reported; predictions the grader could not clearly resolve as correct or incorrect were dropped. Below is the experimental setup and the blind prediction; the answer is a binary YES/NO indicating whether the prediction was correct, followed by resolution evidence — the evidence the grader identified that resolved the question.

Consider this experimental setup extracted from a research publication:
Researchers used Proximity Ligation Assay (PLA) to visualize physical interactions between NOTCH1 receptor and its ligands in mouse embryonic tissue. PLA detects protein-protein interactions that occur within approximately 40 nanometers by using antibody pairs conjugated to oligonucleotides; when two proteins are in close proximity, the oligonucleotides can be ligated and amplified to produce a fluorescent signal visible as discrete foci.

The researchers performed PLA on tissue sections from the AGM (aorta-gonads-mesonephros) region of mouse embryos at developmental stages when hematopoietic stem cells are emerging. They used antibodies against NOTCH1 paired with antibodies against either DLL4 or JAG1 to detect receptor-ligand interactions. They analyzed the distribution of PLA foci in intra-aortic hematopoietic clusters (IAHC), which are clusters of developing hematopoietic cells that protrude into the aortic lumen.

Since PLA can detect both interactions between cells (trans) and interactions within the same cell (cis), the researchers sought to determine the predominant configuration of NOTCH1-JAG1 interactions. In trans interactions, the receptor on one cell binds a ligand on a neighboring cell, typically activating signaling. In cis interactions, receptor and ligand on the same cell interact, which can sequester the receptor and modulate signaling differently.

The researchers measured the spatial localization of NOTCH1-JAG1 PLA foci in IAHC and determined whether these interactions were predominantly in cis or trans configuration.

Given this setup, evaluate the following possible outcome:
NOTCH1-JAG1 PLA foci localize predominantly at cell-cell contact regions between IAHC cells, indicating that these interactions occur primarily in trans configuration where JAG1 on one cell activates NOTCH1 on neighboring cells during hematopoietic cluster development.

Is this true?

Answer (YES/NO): NO